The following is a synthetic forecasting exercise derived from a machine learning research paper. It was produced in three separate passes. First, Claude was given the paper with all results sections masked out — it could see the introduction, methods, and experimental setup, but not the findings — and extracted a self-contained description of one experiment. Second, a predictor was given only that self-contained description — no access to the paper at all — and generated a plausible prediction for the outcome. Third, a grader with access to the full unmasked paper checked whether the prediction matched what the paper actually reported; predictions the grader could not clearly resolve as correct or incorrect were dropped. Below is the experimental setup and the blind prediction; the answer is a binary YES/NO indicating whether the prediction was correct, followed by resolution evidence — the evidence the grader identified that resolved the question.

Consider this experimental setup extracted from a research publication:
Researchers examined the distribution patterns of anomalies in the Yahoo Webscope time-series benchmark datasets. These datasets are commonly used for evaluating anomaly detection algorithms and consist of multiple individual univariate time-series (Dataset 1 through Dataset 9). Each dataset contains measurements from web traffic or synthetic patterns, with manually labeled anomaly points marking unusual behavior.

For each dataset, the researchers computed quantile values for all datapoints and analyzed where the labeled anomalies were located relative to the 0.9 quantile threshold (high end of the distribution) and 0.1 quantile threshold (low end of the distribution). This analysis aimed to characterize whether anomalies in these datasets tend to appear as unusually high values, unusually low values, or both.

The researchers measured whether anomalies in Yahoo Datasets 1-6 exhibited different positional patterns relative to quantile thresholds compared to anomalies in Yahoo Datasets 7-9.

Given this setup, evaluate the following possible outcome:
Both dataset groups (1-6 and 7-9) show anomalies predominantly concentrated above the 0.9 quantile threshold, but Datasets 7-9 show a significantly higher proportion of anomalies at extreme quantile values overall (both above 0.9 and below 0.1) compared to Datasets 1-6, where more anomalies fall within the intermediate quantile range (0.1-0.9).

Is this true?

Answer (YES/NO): NO